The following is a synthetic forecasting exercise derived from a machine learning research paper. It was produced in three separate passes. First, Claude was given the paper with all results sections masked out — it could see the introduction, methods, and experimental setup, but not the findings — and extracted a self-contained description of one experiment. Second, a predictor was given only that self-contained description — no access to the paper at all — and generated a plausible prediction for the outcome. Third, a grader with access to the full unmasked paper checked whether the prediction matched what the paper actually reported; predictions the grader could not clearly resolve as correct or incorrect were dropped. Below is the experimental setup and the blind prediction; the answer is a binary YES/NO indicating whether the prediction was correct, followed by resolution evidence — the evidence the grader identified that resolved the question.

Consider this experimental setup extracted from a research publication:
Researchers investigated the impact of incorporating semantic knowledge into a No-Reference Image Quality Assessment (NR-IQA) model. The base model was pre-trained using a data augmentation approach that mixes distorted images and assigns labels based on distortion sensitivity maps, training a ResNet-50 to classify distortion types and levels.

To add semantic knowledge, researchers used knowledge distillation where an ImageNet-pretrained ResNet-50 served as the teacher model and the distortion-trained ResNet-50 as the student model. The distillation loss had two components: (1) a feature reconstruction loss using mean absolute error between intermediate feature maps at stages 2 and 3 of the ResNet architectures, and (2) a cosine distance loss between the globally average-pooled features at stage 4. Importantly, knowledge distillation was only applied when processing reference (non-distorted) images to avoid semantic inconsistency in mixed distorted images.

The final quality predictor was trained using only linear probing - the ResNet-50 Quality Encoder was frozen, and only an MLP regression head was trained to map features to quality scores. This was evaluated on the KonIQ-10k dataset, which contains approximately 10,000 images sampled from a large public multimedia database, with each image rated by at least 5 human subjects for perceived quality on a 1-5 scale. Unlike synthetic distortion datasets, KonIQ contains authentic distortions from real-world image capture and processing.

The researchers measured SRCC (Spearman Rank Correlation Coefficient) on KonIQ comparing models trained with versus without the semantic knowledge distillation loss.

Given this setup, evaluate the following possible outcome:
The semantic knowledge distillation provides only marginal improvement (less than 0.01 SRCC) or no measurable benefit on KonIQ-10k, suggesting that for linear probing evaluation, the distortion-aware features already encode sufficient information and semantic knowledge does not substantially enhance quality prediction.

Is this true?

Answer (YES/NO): NO